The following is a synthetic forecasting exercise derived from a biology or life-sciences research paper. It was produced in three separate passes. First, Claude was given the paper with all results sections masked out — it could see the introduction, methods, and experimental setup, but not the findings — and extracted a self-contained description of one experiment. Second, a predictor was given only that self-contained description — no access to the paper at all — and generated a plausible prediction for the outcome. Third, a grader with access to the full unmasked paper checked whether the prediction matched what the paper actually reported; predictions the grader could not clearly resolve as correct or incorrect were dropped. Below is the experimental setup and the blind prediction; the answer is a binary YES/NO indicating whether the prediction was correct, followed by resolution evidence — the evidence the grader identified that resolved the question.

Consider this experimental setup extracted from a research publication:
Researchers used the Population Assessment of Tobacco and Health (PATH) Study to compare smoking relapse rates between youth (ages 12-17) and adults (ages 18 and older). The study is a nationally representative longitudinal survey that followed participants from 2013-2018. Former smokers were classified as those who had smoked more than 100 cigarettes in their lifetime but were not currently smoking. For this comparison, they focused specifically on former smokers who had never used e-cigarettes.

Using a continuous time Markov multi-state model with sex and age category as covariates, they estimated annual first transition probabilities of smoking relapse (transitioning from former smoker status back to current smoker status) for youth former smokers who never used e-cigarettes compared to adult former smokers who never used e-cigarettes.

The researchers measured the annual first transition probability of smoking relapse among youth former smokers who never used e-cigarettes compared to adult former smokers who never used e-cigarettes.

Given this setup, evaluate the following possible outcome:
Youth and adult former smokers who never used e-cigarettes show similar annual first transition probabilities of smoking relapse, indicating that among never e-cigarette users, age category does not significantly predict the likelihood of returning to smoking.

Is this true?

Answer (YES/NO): NO